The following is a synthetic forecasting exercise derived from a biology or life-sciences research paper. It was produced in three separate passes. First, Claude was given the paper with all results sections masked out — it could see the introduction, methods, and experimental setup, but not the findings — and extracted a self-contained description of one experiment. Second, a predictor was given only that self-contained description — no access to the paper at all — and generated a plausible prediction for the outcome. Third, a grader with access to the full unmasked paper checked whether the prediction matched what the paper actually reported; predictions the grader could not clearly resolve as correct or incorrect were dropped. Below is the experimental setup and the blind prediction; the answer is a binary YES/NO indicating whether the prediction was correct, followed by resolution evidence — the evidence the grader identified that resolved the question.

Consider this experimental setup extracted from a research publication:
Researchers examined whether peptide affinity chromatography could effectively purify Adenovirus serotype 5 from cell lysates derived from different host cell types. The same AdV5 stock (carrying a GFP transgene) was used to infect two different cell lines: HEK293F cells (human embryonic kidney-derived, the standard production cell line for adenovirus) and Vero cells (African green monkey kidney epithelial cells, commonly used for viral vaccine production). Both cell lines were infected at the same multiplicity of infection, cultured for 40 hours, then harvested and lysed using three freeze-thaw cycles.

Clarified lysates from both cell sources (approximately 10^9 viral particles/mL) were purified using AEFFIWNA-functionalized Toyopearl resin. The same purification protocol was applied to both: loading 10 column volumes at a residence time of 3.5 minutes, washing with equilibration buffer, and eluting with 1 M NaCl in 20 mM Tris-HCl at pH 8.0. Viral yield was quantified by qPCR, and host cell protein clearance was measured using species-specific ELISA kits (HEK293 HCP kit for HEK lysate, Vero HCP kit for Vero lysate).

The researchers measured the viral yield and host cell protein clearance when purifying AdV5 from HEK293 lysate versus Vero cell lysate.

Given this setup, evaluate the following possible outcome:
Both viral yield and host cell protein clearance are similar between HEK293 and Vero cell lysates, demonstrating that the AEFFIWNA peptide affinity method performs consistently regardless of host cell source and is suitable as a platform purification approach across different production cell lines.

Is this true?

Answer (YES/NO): NO